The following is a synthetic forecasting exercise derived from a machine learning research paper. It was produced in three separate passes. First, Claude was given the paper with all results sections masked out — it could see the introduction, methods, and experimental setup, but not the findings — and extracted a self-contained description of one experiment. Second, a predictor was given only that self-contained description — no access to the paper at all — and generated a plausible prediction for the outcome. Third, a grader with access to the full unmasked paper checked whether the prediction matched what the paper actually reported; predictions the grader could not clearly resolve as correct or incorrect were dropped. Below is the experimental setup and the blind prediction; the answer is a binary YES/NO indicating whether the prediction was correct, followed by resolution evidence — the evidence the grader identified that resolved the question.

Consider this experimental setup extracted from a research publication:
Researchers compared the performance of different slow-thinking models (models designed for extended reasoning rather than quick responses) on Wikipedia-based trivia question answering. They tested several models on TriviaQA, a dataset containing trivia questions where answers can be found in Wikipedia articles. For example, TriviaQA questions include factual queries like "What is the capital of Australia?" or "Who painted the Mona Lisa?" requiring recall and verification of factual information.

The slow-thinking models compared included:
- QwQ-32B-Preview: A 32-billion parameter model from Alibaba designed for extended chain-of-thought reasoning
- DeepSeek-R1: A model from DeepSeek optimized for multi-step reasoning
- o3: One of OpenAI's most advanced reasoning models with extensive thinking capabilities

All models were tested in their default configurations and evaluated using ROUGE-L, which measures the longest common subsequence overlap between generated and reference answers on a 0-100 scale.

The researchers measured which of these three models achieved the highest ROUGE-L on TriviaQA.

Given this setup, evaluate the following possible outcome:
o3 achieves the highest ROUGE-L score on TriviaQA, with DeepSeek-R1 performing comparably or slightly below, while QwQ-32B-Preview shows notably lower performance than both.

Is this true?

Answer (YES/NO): NO